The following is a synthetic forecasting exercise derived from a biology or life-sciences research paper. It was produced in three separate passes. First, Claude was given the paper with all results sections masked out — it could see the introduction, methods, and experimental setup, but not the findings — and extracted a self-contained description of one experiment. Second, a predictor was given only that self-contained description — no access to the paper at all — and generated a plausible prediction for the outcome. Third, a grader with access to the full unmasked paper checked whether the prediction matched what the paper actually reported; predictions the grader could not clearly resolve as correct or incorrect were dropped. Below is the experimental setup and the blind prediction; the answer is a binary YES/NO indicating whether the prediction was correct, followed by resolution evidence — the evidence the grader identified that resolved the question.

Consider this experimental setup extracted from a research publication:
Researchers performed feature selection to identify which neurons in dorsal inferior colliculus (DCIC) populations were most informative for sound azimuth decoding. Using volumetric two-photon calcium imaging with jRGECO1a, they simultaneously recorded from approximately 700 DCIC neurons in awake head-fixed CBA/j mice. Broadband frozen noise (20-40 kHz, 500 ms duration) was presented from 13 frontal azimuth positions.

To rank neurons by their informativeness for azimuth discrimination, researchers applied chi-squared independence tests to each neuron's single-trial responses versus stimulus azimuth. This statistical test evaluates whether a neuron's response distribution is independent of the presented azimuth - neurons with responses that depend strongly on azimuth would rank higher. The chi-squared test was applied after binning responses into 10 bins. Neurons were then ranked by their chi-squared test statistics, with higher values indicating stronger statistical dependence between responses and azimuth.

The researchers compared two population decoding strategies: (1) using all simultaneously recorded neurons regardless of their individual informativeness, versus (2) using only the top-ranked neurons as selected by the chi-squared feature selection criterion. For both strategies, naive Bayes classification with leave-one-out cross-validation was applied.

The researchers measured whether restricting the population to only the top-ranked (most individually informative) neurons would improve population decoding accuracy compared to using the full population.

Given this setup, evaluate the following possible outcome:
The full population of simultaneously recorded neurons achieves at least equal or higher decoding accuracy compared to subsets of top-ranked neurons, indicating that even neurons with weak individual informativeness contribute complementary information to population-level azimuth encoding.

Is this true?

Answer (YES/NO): NO